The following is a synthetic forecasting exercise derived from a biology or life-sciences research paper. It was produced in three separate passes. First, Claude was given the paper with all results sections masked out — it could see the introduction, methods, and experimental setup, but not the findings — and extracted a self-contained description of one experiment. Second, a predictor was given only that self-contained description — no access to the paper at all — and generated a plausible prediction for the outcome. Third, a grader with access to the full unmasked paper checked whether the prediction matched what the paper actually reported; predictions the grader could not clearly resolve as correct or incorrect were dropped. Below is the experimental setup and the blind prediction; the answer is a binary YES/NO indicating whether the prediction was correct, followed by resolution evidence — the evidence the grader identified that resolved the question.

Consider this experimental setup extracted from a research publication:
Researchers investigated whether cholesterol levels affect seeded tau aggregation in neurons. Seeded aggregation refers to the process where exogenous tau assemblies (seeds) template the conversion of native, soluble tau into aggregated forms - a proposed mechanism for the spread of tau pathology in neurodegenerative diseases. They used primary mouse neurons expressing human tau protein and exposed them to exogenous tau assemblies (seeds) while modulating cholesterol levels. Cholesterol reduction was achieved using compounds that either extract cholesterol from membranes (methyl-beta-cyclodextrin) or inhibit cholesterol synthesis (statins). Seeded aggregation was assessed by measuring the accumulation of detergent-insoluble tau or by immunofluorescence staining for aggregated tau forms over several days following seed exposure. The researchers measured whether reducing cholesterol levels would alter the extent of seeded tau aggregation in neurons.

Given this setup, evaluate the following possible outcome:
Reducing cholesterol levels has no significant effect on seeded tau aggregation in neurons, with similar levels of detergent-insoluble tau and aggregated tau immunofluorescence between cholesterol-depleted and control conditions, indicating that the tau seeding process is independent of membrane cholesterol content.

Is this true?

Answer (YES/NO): NO